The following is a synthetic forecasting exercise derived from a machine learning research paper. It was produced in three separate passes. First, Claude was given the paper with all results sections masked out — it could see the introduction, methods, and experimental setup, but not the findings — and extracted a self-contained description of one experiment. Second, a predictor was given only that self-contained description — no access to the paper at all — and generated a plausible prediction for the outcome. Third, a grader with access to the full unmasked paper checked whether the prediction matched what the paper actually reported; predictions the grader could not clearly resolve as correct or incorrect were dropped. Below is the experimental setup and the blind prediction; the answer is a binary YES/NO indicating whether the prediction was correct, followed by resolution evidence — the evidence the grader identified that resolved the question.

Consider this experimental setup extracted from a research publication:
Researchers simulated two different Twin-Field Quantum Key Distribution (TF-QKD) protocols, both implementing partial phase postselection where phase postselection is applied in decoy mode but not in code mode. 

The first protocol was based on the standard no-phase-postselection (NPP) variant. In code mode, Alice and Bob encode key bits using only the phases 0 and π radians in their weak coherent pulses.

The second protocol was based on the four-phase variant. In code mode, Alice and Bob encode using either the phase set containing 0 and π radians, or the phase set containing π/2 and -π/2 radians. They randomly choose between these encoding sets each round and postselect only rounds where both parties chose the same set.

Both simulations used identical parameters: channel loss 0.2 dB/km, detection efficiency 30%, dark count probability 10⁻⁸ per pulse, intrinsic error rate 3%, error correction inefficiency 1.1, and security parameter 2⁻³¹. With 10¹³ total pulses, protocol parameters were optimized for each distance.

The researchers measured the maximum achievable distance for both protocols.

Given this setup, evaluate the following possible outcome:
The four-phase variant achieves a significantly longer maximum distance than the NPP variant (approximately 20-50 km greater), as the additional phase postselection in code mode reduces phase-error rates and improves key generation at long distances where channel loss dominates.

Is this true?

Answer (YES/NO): YES